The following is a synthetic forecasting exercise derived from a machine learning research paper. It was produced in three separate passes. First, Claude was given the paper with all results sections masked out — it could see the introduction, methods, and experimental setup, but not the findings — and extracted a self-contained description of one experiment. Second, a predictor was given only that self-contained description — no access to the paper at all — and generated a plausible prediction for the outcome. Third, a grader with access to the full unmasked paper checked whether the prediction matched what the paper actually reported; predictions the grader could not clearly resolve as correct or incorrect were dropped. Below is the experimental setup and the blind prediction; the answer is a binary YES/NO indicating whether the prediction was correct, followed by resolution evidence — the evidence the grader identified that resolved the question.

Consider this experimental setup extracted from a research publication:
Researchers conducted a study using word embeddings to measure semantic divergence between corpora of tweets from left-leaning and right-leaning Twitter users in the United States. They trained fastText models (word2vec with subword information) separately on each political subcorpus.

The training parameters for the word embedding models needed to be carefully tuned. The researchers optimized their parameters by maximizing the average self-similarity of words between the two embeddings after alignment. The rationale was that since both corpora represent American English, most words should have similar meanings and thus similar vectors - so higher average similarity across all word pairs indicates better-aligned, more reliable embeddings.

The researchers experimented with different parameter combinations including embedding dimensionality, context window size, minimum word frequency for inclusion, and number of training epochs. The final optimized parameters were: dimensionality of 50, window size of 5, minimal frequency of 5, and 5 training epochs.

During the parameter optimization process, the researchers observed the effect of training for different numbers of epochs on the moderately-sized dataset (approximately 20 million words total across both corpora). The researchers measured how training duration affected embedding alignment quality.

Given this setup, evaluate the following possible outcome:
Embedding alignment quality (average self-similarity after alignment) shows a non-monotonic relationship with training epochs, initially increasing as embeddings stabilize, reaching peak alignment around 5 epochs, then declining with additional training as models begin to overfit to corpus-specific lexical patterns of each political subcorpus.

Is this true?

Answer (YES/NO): YES